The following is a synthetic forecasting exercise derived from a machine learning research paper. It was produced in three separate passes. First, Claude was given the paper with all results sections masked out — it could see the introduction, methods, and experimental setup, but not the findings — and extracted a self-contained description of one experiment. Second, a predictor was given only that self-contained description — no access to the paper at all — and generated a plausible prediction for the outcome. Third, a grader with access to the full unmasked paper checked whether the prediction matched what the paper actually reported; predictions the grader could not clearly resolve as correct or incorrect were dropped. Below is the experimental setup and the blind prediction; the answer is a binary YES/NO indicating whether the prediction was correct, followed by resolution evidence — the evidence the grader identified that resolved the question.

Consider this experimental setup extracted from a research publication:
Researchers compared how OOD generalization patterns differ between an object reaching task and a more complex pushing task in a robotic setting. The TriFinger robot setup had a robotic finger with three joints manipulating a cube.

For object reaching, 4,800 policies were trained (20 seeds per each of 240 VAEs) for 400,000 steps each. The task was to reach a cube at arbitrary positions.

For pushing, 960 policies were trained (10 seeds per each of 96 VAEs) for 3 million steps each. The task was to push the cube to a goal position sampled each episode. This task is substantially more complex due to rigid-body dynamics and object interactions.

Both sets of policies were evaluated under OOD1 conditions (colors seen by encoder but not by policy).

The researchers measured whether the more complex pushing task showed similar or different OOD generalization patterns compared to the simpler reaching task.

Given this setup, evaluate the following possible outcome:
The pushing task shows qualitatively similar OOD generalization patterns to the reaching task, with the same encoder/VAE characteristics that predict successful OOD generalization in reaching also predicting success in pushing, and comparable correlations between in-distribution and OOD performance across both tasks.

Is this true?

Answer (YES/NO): NO